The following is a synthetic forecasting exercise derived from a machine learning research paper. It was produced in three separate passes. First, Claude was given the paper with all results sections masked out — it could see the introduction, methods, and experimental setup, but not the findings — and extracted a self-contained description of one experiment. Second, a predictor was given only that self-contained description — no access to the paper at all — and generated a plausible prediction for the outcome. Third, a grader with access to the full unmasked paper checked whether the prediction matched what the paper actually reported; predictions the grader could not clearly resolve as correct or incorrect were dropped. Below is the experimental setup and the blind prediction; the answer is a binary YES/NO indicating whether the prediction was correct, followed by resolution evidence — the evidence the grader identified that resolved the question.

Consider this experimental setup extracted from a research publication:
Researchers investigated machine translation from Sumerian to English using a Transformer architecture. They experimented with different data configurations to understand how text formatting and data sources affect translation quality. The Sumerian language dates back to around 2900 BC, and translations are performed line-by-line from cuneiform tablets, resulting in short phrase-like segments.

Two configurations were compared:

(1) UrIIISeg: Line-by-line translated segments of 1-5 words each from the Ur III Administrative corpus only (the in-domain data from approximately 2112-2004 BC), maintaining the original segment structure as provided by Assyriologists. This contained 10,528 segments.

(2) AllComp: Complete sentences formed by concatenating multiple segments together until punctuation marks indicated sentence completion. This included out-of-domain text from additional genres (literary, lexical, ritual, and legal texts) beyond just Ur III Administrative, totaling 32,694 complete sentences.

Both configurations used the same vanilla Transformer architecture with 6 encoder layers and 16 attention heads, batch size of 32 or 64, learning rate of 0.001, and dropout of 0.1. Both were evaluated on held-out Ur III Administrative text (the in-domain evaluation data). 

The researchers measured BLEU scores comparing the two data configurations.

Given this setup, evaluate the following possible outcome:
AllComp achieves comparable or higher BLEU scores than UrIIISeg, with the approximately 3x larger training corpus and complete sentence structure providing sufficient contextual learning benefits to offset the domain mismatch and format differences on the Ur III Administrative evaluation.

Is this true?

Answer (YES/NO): YES